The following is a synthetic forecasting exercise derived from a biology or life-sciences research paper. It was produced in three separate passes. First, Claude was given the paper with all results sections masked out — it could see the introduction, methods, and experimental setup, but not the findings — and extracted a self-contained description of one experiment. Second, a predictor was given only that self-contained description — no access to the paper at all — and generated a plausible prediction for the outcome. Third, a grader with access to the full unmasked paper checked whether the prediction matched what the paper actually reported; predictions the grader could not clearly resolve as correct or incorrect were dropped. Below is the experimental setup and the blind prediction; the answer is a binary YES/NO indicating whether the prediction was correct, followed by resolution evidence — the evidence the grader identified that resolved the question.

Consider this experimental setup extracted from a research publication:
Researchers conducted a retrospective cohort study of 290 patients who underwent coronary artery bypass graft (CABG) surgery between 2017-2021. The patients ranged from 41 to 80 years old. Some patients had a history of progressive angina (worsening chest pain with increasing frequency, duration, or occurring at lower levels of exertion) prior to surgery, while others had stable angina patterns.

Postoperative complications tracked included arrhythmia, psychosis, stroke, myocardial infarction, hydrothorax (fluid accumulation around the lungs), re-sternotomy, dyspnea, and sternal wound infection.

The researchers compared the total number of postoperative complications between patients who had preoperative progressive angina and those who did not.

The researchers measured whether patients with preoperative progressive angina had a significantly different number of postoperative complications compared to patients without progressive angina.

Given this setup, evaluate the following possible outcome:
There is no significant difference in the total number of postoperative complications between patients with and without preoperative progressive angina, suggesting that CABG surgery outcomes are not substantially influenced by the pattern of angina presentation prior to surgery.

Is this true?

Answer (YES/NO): NO